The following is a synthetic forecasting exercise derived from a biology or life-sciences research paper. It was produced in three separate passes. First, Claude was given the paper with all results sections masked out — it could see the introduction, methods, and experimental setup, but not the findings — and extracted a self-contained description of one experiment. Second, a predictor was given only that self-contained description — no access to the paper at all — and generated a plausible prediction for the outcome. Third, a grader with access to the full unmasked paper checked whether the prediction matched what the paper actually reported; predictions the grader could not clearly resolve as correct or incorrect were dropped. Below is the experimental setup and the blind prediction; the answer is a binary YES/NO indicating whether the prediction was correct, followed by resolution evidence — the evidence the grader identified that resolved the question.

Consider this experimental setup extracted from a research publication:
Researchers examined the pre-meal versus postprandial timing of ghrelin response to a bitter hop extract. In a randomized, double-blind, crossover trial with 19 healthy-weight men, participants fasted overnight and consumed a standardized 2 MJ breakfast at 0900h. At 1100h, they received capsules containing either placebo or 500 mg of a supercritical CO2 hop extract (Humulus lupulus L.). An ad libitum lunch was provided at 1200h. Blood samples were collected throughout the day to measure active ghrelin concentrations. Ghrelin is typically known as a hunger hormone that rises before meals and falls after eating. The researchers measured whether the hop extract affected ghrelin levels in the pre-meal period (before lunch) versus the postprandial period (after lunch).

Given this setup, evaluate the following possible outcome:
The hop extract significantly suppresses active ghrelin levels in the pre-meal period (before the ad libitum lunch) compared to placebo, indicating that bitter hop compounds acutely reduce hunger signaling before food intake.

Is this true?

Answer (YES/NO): NO